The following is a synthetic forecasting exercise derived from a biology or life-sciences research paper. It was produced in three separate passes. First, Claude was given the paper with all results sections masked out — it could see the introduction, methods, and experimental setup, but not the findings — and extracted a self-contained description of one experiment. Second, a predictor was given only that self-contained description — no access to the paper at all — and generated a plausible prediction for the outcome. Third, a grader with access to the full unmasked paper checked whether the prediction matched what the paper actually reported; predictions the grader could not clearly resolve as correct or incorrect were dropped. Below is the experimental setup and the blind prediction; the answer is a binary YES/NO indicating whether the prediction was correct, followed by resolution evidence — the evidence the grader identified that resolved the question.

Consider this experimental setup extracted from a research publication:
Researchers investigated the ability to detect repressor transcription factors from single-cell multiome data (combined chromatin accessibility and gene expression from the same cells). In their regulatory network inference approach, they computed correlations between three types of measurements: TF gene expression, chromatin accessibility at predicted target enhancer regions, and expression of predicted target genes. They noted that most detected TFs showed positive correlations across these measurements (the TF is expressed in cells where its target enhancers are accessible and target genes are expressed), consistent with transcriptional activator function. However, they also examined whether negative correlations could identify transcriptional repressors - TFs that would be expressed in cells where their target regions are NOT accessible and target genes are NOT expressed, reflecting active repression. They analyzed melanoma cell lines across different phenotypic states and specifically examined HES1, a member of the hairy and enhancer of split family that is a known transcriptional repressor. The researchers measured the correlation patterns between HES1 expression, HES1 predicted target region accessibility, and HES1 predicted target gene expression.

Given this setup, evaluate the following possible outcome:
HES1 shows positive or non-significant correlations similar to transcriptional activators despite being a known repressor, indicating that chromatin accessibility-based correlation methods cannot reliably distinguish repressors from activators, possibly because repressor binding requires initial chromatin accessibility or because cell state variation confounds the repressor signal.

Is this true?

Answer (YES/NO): NO